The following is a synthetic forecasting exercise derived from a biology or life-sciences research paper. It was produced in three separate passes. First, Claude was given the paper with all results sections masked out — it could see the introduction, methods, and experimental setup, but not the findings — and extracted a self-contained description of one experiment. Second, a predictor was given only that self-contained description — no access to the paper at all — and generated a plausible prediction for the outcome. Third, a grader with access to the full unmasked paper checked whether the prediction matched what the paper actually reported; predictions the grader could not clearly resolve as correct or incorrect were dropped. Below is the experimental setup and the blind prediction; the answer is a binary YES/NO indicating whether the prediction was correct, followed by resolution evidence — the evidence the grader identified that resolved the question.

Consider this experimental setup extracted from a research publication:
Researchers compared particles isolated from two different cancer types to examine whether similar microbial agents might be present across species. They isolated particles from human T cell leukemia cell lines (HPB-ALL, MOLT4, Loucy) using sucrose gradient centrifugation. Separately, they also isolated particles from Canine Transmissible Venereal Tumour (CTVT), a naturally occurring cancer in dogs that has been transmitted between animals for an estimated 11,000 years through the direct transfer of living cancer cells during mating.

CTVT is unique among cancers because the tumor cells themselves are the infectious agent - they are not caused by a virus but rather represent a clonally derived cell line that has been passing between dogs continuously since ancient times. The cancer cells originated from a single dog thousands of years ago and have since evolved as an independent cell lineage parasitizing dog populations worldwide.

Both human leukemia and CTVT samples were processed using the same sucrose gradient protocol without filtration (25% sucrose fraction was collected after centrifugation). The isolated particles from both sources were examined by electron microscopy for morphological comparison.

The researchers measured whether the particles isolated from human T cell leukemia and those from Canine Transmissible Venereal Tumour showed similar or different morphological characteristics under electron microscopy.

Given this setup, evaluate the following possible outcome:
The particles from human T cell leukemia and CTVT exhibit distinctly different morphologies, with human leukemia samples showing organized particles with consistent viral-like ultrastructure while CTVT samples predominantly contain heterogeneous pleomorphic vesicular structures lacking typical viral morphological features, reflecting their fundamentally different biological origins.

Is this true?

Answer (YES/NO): NO